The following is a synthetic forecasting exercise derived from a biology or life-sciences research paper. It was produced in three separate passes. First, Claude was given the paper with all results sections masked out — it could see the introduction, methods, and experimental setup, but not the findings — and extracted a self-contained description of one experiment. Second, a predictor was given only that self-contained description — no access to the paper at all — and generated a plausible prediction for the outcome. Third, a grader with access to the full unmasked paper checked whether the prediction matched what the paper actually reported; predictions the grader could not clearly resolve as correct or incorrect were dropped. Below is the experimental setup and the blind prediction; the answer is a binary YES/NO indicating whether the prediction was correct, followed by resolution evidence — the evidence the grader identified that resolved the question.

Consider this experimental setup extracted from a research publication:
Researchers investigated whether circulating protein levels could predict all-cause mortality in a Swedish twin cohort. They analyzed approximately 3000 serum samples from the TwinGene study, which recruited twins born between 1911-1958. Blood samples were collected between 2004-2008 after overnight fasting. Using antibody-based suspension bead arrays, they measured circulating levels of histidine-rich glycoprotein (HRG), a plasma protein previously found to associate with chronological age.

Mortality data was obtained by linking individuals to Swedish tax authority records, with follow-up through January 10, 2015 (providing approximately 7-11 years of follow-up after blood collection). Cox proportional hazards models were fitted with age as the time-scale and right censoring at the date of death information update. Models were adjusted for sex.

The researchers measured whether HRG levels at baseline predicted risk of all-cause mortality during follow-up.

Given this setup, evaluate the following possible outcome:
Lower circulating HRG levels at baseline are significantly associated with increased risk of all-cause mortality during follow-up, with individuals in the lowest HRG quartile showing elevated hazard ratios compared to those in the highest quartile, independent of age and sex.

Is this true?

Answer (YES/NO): NO